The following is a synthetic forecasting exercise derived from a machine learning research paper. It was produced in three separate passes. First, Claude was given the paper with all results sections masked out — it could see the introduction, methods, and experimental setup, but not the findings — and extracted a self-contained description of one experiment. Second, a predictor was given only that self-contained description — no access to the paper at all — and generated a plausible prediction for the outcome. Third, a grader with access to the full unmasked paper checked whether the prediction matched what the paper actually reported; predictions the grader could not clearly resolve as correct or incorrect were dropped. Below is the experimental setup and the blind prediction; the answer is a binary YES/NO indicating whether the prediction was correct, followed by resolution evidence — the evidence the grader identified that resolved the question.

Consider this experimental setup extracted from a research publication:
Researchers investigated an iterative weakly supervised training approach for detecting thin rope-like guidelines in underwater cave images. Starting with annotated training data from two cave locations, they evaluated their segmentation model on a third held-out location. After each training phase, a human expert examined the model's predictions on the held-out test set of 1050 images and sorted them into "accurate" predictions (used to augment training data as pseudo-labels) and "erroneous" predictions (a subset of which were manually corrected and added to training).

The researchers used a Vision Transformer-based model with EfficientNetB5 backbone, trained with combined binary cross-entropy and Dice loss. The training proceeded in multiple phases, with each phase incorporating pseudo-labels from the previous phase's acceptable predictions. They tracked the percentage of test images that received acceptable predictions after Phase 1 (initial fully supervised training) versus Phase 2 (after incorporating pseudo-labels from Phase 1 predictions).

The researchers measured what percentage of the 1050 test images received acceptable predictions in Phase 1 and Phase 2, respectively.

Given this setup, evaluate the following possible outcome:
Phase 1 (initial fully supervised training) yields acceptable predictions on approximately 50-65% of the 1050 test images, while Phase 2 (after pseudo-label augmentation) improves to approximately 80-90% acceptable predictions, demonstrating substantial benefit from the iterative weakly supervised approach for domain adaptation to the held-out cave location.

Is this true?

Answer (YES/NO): NO